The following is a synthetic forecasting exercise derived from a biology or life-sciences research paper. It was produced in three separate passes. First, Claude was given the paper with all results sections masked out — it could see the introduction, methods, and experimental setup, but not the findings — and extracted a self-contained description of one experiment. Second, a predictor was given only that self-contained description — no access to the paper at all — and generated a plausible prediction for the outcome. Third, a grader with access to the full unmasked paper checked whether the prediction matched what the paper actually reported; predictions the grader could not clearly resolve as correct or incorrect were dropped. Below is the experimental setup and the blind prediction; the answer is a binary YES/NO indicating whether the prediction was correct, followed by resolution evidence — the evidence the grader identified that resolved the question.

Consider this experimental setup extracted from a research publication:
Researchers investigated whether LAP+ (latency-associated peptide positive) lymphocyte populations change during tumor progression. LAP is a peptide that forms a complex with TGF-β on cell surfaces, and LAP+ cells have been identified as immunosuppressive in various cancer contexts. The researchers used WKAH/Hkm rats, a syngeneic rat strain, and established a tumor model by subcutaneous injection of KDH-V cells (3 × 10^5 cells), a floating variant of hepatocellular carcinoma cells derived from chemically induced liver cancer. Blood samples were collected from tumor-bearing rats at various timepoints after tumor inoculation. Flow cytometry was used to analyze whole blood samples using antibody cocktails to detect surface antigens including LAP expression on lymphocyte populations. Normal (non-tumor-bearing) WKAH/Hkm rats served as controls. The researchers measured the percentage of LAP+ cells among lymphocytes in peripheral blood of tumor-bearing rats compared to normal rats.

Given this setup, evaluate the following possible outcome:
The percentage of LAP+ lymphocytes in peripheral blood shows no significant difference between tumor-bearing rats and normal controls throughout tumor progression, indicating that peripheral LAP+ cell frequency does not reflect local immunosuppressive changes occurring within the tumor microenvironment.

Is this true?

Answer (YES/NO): NO